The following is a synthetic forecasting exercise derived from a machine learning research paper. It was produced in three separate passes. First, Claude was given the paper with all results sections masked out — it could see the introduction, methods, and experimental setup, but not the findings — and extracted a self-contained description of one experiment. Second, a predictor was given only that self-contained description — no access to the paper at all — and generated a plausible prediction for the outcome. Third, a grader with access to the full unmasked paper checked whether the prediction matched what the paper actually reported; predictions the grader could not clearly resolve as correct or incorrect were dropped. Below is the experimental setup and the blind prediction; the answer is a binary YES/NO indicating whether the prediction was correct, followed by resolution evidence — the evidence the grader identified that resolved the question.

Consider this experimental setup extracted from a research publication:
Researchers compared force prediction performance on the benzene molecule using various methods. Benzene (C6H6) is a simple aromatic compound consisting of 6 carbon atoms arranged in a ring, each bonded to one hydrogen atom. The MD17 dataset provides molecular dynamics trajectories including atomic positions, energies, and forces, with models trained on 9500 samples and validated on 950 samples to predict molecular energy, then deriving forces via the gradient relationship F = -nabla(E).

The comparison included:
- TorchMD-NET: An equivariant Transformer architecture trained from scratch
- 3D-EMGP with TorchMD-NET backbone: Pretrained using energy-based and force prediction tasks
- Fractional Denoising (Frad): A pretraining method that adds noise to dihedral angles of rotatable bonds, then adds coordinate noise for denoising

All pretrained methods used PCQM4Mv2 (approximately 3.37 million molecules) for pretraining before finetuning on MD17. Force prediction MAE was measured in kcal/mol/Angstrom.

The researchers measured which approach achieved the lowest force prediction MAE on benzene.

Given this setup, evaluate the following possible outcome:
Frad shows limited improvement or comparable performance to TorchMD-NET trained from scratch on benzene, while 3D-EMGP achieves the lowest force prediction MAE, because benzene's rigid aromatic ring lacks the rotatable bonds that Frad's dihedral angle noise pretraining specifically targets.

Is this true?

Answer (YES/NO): NO